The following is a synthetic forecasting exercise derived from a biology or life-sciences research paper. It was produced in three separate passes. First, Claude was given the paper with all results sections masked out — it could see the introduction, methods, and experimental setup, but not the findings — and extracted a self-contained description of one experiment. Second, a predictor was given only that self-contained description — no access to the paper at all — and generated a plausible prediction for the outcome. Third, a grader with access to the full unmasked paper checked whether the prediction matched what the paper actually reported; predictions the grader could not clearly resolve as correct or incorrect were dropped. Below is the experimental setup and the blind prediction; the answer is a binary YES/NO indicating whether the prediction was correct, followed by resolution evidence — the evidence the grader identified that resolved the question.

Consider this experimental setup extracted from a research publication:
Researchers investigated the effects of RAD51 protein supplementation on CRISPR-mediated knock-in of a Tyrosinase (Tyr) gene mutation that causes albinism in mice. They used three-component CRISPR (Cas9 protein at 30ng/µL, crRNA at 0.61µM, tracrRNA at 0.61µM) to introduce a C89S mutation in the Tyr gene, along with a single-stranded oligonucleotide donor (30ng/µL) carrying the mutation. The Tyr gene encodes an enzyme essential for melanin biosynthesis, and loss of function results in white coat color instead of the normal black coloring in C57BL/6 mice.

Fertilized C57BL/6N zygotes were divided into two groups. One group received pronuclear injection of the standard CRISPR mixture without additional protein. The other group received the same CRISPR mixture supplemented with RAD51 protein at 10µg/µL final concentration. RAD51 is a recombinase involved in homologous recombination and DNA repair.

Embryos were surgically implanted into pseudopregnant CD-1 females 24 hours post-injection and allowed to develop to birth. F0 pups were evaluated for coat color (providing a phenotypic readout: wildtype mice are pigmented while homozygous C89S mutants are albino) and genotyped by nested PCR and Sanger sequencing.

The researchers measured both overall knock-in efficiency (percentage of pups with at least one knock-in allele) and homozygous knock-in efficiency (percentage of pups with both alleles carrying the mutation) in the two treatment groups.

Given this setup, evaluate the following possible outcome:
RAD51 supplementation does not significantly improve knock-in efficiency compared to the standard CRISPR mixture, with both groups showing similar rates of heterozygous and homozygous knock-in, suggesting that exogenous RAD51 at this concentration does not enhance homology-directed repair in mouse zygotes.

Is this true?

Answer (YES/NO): NO